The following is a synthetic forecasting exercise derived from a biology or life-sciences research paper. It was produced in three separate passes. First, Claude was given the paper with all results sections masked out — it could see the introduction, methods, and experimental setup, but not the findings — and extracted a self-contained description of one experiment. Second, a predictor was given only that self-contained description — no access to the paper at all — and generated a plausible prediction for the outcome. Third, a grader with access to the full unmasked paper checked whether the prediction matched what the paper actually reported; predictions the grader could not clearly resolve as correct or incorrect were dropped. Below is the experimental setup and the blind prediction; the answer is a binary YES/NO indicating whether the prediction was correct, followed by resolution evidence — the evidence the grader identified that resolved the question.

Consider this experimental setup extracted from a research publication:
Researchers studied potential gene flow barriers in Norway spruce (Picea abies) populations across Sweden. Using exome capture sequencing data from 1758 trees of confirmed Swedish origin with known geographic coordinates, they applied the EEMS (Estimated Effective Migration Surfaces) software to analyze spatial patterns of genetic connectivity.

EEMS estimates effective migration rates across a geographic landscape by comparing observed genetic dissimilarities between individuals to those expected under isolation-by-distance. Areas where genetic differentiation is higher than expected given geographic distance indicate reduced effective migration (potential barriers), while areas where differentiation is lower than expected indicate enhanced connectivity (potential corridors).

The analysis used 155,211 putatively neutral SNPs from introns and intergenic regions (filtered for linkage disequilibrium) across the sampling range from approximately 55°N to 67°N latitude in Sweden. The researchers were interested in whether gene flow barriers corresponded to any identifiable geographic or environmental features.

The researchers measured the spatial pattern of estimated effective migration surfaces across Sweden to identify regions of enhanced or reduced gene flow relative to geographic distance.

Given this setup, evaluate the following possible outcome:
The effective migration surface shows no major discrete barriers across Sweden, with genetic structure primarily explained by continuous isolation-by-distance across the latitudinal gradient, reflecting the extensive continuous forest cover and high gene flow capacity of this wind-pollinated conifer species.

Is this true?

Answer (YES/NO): NO